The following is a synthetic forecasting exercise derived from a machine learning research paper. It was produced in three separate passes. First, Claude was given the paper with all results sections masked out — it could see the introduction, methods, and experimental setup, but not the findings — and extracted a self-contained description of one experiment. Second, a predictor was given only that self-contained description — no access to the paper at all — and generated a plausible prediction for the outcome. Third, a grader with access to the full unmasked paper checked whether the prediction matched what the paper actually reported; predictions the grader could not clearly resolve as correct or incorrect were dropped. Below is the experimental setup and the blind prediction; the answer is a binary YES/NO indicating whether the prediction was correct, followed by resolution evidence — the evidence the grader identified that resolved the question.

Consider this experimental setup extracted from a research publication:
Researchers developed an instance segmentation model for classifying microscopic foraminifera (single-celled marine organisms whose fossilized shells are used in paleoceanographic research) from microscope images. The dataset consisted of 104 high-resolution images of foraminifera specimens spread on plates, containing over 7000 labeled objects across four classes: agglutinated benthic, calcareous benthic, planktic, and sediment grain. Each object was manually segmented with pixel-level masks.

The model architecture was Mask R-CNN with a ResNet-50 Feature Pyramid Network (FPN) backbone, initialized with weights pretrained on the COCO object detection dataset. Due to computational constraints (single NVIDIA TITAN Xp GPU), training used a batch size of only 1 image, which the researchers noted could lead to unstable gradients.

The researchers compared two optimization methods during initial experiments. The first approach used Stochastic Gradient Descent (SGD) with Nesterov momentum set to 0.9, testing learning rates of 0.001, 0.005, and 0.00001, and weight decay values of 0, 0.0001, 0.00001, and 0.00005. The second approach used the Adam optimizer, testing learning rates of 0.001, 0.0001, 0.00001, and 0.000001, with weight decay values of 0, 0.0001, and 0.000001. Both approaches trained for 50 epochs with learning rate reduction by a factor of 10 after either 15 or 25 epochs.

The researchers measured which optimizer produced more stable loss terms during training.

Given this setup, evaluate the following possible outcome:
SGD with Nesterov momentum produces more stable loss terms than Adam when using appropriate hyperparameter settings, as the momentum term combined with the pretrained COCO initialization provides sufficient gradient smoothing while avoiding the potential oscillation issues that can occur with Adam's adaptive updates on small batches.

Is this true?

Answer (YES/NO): NO